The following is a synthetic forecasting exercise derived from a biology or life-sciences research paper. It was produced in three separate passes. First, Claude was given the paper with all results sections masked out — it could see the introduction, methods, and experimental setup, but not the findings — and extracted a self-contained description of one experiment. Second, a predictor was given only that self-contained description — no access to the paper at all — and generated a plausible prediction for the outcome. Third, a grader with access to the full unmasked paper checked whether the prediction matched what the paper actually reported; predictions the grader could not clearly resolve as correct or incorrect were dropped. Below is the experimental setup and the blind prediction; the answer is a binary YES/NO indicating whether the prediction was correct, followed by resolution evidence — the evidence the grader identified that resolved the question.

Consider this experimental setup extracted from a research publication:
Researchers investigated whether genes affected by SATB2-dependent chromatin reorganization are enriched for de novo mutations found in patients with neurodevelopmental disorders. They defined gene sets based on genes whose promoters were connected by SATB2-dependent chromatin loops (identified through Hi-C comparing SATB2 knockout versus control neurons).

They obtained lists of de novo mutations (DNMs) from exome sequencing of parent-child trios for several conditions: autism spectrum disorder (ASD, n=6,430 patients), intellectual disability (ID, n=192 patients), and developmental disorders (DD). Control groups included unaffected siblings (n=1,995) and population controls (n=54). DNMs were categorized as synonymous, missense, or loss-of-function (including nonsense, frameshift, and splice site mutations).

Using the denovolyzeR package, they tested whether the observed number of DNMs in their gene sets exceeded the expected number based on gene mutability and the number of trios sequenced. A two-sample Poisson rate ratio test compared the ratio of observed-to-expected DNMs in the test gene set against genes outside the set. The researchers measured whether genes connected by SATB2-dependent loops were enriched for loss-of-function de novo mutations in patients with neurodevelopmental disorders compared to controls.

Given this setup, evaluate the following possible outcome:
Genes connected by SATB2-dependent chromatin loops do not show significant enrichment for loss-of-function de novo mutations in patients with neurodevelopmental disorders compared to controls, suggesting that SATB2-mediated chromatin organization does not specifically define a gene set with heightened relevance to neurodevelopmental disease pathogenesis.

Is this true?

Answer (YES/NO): NO